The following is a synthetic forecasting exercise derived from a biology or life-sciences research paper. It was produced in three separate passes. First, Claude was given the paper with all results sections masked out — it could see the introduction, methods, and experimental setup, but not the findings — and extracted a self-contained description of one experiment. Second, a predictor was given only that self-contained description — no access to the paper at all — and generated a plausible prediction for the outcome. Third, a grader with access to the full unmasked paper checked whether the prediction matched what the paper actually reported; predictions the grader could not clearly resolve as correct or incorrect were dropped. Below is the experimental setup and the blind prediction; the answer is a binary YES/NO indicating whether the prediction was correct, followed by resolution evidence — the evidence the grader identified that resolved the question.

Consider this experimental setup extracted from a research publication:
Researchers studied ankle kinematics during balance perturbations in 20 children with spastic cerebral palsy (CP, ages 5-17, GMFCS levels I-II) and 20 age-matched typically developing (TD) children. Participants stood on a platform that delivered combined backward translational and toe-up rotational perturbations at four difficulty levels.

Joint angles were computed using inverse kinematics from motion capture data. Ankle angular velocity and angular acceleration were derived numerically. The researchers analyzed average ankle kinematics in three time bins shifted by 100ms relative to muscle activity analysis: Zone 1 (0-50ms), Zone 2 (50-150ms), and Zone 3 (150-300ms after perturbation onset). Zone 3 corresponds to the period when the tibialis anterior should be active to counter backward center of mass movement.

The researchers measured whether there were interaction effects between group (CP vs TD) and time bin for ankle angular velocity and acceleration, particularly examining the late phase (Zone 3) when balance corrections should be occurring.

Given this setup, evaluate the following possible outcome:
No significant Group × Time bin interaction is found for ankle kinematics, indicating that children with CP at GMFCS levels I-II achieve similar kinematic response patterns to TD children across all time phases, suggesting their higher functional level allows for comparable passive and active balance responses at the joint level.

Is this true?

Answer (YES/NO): NO